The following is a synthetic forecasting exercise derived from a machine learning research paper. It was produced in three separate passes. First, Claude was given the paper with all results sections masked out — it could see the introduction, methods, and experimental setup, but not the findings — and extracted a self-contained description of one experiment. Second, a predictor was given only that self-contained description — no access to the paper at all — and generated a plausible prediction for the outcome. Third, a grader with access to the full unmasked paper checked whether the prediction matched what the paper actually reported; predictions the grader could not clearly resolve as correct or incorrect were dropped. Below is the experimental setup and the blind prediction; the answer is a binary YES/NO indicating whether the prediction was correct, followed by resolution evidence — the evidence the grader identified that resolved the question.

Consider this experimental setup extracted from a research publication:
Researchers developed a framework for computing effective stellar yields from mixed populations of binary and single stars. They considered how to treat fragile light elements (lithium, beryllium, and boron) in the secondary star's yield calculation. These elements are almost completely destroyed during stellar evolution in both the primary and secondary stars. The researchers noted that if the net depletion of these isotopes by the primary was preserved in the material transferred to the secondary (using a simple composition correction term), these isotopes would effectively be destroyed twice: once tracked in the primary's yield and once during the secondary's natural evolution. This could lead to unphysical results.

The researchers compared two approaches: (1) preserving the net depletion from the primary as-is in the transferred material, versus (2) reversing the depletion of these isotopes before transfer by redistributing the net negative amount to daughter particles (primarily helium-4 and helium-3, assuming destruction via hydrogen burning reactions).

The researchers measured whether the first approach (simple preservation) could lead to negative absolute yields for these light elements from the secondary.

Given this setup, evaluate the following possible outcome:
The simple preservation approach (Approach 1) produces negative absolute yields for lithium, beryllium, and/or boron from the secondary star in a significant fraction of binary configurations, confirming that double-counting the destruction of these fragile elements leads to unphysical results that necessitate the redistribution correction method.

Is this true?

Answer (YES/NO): YES